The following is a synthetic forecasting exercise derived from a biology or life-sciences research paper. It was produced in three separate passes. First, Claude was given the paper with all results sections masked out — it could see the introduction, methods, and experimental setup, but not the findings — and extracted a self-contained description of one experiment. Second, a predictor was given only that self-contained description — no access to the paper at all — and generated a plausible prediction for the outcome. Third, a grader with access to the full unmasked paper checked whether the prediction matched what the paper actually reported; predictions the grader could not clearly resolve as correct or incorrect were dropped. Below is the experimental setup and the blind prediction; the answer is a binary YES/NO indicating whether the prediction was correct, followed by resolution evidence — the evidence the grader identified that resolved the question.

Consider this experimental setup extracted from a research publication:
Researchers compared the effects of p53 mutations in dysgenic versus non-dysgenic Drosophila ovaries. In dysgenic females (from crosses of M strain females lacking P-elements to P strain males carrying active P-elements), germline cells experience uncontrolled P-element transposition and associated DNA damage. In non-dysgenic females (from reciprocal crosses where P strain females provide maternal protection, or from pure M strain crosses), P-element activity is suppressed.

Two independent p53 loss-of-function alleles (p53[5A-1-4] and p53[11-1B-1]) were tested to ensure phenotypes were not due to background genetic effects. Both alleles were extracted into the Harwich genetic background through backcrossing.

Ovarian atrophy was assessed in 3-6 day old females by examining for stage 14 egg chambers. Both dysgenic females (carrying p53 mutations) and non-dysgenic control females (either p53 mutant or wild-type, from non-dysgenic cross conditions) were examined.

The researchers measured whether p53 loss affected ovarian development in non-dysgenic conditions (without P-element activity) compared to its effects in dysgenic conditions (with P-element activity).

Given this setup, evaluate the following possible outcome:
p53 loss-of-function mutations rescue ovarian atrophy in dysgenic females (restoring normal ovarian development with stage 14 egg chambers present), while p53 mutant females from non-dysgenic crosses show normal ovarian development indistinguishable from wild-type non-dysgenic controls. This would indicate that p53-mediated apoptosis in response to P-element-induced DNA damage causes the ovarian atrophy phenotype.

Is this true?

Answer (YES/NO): NO